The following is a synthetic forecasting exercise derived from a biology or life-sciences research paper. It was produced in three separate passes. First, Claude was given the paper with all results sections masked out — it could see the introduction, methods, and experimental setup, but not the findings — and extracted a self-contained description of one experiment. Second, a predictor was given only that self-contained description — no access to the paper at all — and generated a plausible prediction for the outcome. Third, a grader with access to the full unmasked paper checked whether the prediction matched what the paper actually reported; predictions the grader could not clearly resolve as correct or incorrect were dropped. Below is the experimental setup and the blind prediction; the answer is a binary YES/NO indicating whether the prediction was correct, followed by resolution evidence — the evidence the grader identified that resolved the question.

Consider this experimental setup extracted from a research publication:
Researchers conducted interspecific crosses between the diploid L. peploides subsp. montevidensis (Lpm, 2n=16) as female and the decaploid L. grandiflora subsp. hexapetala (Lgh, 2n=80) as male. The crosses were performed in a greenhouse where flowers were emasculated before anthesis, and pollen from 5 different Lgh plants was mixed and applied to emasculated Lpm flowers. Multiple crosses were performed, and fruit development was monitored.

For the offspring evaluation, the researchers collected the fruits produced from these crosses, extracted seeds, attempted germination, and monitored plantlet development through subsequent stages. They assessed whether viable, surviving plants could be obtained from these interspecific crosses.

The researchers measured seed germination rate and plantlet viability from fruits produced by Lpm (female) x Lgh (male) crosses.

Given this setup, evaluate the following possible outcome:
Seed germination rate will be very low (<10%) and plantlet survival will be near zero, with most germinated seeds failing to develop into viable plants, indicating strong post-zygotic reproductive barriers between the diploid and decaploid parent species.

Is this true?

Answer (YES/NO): YES